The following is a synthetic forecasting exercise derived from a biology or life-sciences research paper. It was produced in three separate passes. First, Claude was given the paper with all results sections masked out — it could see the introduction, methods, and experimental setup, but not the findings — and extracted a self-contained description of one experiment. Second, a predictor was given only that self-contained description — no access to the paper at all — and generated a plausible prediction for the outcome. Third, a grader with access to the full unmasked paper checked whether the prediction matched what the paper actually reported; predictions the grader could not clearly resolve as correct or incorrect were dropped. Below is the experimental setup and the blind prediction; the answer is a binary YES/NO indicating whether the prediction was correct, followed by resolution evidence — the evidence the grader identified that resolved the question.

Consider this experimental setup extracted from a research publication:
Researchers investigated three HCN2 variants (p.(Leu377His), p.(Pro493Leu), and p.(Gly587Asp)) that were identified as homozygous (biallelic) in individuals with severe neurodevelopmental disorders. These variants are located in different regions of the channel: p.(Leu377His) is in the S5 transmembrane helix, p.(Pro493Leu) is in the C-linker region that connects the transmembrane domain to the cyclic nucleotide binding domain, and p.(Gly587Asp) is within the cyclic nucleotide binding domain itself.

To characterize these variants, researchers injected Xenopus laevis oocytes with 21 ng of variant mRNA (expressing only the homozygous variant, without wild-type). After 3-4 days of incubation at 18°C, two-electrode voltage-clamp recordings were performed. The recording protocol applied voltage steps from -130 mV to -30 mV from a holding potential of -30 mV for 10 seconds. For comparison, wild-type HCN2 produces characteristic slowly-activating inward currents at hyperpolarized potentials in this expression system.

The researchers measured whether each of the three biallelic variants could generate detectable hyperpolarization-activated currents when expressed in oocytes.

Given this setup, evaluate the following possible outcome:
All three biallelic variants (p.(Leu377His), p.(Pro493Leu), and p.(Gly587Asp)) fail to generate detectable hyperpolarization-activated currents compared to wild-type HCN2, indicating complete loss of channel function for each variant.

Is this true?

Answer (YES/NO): YES